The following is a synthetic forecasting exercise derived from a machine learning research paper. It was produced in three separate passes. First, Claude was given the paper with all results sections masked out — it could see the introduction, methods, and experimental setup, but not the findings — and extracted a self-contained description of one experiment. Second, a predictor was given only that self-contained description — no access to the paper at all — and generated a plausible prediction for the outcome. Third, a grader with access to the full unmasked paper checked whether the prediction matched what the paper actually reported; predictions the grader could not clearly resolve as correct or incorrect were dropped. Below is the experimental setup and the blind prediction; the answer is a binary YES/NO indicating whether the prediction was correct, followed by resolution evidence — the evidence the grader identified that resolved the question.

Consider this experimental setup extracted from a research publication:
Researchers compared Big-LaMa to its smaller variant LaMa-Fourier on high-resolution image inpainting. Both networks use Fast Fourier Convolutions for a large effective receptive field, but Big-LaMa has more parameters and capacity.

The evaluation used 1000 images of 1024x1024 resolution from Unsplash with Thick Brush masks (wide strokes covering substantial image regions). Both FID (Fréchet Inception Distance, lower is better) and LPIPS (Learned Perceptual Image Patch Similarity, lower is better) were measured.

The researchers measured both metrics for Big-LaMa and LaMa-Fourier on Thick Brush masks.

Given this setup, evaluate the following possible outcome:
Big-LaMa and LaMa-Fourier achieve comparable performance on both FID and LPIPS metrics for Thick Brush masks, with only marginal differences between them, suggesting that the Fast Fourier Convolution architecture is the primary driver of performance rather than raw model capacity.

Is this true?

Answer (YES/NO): YES